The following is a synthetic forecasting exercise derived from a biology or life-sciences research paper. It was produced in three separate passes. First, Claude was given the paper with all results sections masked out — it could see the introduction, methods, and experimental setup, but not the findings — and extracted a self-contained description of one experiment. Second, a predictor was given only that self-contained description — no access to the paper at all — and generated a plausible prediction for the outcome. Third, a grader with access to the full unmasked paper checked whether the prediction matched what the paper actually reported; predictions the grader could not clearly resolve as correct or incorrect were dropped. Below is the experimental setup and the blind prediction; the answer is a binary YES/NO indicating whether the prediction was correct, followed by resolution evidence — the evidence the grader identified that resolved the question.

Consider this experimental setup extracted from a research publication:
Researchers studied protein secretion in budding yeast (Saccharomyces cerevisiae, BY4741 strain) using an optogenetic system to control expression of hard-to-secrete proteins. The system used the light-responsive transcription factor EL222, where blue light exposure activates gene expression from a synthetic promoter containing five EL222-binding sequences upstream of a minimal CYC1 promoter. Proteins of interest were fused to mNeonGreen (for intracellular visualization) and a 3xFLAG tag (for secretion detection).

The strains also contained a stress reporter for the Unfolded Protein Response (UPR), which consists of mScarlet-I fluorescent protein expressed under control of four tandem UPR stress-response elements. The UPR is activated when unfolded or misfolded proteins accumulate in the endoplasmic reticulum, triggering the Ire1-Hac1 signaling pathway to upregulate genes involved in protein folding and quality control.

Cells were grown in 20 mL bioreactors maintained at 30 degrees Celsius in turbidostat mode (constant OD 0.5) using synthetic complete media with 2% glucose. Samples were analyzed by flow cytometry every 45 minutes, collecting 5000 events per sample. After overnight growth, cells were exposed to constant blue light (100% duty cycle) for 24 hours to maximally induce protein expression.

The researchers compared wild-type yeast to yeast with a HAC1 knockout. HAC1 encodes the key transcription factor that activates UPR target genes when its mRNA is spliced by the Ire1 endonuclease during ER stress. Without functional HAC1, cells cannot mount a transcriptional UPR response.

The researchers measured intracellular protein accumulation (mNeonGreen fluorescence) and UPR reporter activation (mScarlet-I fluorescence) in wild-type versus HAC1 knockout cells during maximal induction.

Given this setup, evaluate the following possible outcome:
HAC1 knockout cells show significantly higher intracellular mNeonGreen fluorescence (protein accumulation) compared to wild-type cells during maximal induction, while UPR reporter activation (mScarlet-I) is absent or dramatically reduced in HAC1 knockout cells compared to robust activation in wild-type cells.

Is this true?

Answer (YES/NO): YES